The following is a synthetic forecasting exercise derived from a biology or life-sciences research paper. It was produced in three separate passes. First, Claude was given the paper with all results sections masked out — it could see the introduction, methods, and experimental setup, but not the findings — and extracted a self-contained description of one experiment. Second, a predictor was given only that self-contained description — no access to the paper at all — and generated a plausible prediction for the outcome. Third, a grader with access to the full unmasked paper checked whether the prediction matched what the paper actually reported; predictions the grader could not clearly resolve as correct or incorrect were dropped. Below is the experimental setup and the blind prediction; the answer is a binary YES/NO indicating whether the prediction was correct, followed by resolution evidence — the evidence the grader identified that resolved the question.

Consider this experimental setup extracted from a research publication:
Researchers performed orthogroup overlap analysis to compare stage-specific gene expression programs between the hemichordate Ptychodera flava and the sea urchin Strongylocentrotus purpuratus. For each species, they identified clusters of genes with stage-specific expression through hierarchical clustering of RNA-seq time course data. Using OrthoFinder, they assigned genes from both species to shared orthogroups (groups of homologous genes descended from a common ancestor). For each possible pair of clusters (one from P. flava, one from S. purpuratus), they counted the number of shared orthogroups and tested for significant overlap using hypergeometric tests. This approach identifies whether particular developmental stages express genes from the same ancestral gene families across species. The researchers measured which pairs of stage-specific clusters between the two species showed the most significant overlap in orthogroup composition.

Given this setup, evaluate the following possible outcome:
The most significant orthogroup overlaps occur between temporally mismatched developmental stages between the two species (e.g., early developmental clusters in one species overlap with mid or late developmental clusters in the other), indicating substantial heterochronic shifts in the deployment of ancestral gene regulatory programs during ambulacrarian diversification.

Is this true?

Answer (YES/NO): NO